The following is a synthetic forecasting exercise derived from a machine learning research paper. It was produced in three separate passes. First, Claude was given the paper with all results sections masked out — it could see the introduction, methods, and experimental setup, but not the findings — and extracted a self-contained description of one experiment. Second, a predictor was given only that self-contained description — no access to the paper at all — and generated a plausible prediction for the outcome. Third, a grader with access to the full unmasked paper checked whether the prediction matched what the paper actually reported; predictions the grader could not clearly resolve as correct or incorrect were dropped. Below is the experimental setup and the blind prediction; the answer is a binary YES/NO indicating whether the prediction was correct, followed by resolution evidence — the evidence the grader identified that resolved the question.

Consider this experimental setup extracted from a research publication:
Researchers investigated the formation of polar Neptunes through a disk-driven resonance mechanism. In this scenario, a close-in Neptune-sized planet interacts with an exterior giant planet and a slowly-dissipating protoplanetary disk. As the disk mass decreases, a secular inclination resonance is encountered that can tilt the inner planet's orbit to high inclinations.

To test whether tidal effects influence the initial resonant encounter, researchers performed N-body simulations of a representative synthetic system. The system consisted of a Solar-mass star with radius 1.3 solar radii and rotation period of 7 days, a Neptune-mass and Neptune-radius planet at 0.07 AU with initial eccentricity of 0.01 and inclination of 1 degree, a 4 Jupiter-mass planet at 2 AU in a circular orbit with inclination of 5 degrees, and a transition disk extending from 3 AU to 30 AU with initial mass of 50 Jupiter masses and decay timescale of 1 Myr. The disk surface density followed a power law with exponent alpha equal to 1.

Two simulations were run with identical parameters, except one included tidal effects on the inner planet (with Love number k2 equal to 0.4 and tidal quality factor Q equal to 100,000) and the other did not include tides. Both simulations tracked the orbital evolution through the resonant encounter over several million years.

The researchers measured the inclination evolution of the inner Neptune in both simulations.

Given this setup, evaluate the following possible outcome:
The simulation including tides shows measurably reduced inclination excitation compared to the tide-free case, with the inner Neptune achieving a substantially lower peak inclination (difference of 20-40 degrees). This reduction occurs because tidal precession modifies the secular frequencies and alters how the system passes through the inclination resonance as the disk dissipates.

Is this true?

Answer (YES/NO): NO